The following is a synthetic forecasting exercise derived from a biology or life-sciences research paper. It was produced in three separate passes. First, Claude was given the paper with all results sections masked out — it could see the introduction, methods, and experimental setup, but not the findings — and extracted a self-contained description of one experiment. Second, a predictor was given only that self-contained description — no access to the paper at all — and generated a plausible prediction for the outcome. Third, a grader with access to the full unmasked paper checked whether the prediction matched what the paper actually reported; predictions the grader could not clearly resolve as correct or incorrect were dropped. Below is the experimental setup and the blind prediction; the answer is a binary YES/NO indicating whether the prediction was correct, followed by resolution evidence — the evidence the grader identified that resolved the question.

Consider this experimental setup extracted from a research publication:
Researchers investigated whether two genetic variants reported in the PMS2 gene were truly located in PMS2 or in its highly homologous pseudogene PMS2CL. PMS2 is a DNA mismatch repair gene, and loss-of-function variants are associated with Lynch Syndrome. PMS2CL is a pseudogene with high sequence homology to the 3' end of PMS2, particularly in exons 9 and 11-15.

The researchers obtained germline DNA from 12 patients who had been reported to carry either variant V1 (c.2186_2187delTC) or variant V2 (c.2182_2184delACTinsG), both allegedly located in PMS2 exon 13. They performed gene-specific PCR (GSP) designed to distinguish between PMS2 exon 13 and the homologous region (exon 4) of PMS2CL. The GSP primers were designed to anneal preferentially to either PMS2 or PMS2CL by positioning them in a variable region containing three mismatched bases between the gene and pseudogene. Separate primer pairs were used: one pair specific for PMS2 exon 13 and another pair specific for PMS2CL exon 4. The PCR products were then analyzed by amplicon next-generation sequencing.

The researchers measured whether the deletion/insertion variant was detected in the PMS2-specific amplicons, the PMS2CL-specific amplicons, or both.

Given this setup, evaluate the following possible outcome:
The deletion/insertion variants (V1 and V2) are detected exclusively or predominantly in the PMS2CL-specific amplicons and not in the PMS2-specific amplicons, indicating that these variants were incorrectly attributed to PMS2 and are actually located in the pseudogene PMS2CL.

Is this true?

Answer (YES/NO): YES